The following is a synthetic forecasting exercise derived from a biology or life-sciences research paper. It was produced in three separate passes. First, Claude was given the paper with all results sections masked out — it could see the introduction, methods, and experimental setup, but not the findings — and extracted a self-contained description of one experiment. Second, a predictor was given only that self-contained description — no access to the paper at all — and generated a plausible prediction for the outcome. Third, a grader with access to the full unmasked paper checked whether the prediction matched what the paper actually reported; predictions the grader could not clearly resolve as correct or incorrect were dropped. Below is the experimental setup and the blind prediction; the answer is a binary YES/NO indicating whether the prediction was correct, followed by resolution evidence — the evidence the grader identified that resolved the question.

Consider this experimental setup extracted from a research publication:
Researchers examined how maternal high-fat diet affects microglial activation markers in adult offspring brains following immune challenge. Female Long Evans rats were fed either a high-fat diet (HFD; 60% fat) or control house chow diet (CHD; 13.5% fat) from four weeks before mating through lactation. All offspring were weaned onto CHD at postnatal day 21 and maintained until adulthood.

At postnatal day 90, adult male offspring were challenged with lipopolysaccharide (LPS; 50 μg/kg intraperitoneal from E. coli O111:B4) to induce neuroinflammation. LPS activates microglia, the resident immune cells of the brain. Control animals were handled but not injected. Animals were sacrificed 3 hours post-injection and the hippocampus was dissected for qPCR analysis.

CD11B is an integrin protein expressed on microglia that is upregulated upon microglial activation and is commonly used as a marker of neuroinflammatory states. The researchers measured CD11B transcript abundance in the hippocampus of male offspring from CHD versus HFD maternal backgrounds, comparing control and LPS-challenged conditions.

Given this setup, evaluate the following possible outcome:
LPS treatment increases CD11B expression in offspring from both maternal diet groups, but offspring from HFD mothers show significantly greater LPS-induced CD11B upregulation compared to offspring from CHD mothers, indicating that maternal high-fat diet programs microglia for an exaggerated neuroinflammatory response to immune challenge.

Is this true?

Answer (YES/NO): NO